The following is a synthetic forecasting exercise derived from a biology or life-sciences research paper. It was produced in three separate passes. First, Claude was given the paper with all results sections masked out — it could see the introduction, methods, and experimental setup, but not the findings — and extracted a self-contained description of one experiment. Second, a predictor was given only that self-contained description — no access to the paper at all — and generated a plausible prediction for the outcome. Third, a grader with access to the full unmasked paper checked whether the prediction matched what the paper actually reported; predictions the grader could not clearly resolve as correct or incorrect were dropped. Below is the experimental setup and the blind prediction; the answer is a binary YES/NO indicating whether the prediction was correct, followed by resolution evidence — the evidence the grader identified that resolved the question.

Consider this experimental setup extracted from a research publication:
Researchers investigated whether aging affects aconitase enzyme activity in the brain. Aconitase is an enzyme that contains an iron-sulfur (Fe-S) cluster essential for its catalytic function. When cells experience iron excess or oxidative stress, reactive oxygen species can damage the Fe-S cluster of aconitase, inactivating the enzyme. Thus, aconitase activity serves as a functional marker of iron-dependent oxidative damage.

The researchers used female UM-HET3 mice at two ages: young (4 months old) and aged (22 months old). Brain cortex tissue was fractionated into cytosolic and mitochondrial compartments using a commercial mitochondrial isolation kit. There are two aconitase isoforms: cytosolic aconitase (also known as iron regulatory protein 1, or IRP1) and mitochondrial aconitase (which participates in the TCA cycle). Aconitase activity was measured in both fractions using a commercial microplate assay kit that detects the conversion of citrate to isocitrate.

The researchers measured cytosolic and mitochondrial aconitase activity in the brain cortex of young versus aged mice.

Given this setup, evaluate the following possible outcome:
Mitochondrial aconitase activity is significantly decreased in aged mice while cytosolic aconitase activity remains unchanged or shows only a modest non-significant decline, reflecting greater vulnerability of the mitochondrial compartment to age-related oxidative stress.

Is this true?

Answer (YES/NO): NO